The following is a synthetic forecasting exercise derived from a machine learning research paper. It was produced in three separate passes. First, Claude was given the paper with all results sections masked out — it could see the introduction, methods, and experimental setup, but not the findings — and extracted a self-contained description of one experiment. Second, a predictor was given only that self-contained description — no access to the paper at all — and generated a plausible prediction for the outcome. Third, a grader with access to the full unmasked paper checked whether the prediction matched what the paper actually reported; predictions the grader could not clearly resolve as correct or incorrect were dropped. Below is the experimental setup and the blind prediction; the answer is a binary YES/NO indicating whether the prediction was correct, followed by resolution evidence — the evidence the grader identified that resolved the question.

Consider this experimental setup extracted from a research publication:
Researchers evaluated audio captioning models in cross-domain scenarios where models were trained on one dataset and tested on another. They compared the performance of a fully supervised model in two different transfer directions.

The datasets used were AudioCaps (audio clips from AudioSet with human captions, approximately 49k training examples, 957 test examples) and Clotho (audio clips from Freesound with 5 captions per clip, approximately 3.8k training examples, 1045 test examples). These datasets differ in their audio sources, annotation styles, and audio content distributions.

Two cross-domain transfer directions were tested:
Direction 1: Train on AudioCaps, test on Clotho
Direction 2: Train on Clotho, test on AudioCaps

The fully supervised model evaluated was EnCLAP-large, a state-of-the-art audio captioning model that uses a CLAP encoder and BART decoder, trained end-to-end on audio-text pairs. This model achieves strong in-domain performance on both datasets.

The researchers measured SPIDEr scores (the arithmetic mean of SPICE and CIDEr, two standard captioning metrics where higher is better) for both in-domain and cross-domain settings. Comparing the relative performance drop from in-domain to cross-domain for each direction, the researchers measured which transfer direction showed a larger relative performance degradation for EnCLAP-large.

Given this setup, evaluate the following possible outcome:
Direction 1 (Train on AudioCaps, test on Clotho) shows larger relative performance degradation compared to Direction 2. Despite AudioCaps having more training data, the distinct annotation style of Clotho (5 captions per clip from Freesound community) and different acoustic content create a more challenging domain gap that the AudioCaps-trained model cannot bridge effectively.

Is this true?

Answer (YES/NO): NO